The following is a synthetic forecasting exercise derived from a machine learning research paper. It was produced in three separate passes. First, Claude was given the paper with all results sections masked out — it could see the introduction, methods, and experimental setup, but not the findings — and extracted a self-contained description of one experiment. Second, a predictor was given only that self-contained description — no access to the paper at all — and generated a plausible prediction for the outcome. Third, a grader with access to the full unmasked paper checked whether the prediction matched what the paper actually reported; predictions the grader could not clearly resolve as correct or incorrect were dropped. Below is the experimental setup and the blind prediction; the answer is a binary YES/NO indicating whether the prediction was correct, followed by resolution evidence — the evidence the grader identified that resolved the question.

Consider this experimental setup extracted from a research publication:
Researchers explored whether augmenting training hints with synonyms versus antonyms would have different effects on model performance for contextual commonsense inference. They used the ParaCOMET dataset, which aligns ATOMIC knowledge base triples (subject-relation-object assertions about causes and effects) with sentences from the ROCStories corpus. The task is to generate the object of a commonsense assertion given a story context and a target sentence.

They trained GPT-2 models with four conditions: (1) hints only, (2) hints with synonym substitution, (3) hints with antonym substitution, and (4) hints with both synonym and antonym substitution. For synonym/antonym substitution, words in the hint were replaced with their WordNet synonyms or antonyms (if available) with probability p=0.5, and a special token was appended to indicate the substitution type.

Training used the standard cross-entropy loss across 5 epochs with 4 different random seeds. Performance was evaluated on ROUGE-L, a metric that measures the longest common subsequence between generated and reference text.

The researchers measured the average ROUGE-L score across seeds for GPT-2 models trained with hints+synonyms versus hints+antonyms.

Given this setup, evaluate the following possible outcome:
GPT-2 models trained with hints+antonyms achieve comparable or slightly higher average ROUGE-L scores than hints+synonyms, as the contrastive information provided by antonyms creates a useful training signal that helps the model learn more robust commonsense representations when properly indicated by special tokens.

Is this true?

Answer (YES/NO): YES